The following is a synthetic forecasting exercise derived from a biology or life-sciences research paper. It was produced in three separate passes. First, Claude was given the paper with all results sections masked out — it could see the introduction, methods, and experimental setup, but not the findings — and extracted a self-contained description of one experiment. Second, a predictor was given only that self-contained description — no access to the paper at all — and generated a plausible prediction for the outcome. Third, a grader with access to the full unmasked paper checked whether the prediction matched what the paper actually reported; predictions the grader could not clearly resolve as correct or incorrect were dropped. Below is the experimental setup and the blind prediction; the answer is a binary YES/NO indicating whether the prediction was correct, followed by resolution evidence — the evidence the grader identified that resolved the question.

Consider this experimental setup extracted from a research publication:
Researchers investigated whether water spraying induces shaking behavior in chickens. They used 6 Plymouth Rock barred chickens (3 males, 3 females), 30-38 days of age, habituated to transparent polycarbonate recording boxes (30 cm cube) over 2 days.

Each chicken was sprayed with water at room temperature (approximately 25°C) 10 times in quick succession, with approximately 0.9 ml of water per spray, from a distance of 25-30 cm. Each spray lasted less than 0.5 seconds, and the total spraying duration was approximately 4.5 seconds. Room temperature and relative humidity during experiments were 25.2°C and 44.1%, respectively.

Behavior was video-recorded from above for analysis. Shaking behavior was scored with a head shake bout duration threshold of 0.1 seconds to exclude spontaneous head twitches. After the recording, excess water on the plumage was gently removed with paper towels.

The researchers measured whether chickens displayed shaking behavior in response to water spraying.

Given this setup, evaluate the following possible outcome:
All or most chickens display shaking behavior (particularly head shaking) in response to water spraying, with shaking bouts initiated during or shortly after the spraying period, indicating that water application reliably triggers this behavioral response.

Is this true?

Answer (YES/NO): NO